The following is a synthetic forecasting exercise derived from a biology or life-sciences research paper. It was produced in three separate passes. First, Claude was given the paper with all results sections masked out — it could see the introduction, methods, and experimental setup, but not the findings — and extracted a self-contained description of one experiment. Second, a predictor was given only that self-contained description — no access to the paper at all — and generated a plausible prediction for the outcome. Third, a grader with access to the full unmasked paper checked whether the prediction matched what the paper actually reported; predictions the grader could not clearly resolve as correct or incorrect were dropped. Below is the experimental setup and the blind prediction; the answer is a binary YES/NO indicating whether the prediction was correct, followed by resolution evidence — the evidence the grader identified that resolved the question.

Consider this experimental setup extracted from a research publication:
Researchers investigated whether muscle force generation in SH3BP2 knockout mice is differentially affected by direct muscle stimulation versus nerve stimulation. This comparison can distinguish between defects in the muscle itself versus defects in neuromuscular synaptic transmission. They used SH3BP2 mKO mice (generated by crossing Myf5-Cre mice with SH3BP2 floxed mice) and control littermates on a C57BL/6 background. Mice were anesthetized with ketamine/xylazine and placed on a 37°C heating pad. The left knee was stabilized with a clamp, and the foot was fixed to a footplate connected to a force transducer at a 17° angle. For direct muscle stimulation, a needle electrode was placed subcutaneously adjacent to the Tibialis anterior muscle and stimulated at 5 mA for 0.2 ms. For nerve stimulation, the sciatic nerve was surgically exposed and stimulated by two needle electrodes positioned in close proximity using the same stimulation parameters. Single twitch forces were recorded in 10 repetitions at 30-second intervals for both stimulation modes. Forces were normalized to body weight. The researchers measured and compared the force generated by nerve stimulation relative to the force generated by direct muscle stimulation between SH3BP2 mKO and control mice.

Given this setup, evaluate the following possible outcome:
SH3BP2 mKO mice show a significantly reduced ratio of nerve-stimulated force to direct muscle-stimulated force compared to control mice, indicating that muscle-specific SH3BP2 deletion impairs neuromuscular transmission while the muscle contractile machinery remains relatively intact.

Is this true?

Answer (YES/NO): YES